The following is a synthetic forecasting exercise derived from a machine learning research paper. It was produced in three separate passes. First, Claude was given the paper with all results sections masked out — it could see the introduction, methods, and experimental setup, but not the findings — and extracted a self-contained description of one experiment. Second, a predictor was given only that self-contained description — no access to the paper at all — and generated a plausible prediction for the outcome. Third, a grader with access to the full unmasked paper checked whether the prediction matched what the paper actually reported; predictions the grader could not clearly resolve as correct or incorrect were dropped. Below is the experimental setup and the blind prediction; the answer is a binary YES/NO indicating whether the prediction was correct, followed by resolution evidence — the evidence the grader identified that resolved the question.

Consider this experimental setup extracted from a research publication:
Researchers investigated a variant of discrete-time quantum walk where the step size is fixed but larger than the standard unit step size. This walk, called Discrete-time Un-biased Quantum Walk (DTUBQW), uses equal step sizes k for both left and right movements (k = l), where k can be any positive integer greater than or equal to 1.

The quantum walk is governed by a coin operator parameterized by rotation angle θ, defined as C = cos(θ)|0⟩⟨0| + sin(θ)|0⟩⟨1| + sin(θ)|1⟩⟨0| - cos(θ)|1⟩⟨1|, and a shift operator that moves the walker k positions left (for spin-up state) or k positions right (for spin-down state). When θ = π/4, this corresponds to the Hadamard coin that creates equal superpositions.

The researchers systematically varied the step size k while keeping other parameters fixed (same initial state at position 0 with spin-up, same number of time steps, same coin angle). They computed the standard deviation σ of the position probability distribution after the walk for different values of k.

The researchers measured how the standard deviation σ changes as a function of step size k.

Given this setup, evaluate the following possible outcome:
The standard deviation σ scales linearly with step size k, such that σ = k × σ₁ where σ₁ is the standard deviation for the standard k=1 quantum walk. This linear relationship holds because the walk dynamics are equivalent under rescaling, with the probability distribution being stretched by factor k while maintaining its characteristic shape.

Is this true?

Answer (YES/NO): NO